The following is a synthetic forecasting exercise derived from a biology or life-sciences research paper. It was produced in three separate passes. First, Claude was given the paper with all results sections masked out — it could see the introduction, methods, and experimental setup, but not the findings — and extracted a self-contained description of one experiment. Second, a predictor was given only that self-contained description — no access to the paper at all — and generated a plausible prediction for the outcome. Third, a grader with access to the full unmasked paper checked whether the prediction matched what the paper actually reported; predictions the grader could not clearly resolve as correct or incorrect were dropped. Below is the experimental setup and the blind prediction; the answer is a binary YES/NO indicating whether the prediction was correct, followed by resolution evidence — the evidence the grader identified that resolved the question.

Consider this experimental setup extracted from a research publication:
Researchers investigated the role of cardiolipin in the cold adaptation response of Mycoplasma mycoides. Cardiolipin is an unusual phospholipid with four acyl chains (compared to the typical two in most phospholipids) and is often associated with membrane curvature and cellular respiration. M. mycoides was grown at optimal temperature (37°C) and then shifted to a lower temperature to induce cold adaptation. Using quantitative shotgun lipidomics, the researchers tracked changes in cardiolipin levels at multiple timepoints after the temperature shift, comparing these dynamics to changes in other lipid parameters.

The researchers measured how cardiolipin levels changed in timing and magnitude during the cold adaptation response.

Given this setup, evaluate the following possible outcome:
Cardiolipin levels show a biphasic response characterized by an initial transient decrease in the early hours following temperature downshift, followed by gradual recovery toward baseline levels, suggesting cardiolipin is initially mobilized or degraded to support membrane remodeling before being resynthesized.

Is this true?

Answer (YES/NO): NO